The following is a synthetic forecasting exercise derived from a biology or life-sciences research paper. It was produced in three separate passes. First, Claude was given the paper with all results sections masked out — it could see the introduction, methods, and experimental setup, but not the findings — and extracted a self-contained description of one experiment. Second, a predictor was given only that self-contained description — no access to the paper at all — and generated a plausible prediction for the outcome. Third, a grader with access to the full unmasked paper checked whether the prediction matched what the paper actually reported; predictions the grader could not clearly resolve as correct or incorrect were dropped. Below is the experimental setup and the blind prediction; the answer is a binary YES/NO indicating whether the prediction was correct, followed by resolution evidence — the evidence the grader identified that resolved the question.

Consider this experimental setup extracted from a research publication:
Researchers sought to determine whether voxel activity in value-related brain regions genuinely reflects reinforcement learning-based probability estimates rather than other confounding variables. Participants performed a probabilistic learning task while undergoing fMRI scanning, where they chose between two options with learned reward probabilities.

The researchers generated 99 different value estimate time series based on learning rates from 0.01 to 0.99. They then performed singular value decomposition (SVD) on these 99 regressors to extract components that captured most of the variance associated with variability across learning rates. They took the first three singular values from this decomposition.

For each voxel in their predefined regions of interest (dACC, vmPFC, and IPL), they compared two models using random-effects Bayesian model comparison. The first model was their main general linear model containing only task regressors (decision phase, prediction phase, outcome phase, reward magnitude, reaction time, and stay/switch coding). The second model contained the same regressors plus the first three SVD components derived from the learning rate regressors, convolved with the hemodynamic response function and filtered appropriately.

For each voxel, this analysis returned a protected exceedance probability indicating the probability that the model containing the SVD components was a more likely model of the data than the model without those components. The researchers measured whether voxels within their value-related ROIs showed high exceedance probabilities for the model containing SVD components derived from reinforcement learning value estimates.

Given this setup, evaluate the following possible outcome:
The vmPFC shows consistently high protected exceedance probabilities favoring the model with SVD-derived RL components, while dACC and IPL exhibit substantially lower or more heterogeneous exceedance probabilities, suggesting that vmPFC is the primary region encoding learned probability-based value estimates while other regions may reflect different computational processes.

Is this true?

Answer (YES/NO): NO